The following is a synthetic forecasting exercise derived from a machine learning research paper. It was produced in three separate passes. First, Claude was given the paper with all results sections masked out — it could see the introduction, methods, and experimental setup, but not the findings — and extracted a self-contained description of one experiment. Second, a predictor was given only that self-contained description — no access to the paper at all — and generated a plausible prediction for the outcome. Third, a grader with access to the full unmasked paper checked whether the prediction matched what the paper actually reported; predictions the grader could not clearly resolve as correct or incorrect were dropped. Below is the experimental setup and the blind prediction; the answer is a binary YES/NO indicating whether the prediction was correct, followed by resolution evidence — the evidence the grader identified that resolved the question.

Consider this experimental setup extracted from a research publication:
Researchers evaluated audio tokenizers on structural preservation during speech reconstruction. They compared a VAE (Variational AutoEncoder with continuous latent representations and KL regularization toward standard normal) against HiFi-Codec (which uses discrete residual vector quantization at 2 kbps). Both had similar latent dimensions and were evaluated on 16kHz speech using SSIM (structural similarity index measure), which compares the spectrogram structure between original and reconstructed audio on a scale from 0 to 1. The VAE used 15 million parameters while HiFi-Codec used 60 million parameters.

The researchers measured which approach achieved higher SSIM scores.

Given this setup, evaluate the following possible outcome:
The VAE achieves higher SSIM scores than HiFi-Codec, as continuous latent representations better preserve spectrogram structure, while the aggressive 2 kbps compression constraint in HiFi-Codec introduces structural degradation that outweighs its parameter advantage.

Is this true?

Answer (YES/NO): YES